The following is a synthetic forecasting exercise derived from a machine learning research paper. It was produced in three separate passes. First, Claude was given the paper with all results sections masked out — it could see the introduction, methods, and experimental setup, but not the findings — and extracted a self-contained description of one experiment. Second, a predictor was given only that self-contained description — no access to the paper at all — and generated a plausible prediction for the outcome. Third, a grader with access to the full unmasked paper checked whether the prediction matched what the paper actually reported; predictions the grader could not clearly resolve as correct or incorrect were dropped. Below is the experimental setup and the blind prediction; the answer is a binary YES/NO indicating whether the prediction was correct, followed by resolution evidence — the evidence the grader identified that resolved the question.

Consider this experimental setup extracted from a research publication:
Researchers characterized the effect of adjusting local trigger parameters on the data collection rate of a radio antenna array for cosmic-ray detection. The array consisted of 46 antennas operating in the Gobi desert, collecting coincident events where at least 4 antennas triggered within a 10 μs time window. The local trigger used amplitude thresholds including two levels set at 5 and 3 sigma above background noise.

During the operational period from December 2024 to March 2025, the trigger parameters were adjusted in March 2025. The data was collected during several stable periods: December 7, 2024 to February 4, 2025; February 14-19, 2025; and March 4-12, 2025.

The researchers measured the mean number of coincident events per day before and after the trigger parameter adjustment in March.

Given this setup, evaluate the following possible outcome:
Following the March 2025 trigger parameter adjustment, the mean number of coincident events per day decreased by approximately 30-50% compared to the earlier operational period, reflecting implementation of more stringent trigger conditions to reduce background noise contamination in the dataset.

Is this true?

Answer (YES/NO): NO